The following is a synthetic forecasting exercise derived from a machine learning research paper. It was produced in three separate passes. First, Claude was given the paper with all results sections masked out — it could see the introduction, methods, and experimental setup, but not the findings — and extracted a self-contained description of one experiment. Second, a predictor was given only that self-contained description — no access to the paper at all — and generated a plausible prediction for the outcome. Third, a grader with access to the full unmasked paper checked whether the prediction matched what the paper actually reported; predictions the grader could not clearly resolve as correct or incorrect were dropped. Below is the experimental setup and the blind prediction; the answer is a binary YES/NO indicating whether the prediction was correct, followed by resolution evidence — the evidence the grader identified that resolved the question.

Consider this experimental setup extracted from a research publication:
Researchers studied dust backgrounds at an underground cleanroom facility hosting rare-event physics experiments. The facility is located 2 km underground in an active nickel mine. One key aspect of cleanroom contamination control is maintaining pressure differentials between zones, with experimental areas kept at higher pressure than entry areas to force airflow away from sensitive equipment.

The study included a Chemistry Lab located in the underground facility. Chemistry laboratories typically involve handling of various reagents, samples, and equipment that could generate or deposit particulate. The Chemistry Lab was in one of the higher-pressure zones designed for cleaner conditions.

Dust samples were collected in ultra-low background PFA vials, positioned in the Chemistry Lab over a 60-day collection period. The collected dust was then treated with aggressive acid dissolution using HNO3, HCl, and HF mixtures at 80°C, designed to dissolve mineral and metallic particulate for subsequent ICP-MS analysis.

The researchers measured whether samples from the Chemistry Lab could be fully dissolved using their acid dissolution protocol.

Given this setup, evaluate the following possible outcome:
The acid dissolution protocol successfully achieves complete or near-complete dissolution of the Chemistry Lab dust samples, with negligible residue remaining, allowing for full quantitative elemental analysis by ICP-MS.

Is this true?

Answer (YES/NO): YES